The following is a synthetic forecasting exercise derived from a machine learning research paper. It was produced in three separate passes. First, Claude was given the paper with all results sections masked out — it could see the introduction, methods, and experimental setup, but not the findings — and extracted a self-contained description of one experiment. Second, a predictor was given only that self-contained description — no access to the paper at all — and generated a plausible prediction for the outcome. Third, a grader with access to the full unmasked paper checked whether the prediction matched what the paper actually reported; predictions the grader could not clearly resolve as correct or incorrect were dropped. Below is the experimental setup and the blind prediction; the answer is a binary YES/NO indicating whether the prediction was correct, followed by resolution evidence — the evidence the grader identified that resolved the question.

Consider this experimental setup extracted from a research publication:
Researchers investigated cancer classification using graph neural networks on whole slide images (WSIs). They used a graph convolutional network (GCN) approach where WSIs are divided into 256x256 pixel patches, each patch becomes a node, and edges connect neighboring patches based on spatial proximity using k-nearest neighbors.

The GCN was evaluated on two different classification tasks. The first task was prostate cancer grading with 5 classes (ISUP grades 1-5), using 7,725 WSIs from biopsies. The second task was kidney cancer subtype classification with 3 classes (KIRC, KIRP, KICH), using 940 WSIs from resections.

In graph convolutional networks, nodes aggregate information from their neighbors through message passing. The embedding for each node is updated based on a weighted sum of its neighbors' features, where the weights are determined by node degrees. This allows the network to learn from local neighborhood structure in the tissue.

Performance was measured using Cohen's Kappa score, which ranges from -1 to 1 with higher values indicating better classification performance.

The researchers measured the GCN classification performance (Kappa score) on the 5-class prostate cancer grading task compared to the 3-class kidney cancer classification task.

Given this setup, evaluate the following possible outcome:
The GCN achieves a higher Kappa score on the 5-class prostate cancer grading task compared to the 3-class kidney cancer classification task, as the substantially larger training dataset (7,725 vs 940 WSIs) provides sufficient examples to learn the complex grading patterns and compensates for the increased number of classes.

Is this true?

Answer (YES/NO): NO